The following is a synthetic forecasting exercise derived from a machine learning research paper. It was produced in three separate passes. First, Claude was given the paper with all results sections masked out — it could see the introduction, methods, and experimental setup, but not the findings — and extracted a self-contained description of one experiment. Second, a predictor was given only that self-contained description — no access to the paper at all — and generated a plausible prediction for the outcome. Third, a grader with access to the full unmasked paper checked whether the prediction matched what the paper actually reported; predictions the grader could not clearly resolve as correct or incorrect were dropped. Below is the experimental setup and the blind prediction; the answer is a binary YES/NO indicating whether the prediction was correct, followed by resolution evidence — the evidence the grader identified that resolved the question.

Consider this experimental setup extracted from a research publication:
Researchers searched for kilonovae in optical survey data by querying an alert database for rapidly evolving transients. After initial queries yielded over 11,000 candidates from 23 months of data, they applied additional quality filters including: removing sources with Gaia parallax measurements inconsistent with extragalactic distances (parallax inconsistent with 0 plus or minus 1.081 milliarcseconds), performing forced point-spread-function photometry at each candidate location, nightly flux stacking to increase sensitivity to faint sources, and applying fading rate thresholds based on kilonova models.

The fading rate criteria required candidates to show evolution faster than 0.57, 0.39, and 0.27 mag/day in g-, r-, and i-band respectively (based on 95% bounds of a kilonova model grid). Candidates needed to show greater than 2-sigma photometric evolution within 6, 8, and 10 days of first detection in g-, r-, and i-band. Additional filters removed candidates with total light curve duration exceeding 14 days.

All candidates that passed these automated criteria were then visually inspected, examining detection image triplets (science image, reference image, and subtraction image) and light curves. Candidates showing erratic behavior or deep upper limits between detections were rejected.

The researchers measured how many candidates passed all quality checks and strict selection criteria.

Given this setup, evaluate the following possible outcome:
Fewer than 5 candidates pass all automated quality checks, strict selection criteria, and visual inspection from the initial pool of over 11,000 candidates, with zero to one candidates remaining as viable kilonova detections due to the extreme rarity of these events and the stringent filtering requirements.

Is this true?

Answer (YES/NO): NO